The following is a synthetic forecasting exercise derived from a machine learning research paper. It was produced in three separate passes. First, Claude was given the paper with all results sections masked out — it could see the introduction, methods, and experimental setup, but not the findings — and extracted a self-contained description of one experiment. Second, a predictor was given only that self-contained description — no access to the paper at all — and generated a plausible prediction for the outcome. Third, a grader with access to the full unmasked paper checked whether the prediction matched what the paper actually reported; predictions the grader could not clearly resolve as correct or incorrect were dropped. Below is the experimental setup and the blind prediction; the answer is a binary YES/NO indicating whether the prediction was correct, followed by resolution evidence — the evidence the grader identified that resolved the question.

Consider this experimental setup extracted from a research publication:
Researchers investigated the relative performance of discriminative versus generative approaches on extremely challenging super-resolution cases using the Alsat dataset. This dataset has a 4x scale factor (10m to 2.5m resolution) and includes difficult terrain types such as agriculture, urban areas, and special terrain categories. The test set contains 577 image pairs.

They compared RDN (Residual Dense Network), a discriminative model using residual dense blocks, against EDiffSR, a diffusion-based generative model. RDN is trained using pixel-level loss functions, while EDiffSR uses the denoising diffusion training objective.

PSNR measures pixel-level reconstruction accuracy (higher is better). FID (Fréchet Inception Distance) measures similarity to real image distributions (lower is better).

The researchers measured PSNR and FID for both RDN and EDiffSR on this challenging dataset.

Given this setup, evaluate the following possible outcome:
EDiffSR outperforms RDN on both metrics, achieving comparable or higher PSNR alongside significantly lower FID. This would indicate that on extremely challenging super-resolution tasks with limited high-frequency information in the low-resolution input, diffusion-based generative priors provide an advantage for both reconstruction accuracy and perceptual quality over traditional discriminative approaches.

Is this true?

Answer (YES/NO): NO